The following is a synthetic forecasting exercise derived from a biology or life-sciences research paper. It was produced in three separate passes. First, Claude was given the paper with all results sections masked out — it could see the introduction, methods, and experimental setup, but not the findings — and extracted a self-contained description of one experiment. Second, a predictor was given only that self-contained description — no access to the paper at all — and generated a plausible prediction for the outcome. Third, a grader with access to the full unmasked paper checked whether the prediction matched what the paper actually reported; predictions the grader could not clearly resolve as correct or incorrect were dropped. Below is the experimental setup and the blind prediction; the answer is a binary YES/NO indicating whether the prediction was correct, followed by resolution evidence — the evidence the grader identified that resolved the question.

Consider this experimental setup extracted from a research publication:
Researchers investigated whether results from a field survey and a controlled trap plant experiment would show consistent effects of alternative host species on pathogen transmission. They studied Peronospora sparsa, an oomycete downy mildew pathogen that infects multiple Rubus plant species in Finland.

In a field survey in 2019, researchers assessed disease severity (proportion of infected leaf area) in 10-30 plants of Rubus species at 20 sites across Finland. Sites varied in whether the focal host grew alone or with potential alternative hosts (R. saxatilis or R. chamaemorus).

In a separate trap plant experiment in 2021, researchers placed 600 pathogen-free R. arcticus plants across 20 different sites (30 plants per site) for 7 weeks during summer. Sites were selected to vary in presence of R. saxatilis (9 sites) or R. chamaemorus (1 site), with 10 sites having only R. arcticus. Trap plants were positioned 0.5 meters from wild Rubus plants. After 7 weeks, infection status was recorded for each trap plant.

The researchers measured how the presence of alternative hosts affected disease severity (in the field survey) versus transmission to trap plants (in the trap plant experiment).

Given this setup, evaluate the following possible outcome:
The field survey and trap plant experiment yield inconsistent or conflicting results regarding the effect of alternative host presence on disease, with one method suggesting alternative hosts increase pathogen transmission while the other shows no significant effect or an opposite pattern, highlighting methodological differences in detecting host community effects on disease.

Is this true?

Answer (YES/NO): YES